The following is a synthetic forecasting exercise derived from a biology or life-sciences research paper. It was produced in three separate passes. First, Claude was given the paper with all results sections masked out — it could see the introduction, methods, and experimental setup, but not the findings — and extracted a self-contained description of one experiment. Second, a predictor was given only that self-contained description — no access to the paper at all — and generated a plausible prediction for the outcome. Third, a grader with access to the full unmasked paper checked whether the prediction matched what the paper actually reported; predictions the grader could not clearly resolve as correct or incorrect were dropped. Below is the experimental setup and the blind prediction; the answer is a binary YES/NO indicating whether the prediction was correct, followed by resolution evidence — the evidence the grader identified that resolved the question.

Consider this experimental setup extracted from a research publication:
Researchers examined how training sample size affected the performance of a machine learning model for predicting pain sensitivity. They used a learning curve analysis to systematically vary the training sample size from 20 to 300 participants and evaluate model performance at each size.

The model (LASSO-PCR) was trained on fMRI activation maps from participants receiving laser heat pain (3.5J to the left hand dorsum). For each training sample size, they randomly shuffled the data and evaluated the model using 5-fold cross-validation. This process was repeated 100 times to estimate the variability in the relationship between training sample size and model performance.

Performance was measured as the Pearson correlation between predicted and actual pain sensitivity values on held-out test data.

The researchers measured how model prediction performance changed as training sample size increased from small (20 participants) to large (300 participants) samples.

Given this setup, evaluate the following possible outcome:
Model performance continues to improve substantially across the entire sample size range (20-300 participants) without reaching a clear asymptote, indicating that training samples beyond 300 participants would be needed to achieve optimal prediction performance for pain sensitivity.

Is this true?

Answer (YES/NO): YES